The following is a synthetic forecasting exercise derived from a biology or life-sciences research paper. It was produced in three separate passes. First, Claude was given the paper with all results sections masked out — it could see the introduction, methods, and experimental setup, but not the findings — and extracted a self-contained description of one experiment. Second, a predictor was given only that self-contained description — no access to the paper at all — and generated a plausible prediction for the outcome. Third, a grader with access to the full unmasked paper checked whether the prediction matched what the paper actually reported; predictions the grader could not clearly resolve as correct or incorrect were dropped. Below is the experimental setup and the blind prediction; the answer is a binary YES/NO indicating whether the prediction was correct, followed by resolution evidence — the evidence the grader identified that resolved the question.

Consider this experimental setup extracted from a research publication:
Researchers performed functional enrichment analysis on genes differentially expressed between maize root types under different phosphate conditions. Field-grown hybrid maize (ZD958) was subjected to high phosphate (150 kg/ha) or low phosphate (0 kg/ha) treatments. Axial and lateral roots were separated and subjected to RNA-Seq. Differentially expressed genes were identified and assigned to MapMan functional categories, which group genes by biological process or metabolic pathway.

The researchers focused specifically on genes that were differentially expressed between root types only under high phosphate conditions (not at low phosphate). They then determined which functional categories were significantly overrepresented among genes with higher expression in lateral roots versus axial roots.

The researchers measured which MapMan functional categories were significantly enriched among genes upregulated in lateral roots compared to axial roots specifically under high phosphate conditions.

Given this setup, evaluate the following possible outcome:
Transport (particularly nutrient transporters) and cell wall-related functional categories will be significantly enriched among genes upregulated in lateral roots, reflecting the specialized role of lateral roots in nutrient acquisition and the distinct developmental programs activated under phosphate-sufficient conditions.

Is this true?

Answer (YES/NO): NO